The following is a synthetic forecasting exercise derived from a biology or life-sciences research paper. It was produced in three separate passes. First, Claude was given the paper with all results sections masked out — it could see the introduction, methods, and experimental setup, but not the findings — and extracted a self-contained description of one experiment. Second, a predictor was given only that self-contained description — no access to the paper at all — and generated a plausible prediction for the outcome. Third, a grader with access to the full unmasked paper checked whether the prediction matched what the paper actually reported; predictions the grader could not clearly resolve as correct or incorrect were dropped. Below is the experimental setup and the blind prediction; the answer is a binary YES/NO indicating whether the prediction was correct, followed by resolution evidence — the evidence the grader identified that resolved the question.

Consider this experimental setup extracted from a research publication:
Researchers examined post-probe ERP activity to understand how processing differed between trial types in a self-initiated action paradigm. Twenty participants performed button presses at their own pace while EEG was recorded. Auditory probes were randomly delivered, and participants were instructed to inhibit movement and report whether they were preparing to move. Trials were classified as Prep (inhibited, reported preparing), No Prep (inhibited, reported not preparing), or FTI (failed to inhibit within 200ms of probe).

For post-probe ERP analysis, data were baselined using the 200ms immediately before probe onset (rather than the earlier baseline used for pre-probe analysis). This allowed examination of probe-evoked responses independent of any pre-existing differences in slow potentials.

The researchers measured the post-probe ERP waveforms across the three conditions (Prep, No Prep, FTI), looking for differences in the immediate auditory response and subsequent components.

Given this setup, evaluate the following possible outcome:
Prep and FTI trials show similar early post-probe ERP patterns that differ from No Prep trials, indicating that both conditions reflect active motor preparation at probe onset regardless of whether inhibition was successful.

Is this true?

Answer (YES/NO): NO